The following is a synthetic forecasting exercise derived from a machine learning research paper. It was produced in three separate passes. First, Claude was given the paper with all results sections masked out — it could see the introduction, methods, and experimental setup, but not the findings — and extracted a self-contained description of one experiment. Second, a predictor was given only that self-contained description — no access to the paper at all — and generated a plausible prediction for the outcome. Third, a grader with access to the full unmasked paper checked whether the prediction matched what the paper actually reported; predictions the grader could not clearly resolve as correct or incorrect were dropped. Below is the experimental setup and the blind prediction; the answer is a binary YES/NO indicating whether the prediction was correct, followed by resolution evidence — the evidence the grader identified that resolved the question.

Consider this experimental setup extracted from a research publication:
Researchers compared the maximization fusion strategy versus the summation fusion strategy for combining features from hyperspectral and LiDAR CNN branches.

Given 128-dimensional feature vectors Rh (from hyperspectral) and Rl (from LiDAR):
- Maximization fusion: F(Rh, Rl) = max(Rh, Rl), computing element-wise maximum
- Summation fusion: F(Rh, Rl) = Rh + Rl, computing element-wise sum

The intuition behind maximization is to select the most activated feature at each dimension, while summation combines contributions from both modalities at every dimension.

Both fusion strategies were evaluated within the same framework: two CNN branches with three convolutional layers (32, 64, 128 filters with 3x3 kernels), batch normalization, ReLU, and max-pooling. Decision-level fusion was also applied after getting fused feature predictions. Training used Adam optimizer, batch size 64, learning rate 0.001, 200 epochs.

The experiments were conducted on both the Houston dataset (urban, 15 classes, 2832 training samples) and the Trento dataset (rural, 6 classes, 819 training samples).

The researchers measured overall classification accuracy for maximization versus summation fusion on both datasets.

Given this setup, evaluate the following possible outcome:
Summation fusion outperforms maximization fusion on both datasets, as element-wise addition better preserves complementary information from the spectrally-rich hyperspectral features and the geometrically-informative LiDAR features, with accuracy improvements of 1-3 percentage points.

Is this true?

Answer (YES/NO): NO